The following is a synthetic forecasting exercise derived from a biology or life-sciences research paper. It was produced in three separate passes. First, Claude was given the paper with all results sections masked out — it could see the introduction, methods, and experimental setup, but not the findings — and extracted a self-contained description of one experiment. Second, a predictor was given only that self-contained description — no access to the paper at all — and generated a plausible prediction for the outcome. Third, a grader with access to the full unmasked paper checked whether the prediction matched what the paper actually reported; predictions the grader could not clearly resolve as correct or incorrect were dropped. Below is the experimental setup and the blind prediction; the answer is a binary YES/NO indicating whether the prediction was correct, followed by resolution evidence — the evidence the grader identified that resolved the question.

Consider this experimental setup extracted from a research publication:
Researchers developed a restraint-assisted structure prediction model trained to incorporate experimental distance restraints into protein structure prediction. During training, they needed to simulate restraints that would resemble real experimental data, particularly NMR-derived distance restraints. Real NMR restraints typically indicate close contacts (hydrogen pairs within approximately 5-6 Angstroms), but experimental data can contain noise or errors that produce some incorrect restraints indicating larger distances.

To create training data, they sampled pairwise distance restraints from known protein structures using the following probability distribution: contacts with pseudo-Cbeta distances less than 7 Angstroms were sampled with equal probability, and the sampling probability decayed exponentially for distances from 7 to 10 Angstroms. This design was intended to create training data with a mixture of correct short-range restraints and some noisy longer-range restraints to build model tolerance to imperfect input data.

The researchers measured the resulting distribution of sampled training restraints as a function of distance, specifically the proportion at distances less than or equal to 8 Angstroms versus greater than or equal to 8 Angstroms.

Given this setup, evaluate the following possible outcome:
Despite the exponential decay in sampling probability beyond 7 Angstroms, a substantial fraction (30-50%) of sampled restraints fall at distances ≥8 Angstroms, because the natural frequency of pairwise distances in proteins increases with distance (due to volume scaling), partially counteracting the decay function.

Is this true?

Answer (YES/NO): NO